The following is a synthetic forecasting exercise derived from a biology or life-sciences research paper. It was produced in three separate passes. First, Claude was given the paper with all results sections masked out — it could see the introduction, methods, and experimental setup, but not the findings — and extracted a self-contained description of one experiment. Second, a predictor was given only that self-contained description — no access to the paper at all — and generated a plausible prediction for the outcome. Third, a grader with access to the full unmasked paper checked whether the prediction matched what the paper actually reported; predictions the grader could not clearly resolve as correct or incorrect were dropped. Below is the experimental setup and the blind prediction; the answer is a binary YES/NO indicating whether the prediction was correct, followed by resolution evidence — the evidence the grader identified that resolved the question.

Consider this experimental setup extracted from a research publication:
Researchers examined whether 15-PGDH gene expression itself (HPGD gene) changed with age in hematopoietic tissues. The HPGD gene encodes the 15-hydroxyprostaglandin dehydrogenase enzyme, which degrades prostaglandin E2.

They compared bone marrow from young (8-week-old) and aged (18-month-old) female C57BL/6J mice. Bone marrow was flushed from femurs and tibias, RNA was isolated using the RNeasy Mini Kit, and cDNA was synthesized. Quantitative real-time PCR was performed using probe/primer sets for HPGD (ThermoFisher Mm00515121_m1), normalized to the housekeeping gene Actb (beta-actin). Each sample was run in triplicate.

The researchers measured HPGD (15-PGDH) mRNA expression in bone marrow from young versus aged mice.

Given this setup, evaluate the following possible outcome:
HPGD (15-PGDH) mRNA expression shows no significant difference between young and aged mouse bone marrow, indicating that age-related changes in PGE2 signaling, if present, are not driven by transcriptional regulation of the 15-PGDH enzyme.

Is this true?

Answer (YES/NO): YES